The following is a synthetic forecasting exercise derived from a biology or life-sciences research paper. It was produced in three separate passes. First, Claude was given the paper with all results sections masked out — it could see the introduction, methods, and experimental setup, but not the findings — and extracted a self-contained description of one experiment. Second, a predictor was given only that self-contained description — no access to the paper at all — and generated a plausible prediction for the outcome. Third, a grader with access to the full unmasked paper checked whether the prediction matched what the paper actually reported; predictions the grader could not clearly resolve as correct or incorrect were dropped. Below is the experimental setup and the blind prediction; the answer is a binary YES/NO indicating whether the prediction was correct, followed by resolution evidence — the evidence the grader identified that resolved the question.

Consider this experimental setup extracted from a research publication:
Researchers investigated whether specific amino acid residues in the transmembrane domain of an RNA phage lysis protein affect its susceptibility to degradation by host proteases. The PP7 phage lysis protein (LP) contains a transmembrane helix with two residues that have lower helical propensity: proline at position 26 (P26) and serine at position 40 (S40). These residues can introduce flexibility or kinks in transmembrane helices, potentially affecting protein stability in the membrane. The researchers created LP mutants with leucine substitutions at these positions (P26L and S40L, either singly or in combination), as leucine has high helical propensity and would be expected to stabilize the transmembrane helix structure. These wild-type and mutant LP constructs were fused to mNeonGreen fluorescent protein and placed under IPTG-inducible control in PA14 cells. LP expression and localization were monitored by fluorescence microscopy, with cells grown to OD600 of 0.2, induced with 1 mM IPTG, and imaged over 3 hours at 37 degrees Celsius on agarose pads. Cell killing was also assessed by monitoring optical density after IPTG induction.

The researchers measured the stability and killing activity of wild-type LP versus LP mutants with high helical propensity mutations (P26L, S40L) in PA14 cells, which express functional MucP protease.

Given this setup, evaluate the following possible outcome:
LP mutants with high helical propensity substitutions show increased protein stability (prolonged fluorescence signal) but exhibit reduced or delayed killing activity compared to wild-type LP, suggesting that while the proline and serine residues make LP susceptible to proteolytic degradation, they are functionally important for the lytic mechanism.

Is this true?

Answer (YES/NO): NO